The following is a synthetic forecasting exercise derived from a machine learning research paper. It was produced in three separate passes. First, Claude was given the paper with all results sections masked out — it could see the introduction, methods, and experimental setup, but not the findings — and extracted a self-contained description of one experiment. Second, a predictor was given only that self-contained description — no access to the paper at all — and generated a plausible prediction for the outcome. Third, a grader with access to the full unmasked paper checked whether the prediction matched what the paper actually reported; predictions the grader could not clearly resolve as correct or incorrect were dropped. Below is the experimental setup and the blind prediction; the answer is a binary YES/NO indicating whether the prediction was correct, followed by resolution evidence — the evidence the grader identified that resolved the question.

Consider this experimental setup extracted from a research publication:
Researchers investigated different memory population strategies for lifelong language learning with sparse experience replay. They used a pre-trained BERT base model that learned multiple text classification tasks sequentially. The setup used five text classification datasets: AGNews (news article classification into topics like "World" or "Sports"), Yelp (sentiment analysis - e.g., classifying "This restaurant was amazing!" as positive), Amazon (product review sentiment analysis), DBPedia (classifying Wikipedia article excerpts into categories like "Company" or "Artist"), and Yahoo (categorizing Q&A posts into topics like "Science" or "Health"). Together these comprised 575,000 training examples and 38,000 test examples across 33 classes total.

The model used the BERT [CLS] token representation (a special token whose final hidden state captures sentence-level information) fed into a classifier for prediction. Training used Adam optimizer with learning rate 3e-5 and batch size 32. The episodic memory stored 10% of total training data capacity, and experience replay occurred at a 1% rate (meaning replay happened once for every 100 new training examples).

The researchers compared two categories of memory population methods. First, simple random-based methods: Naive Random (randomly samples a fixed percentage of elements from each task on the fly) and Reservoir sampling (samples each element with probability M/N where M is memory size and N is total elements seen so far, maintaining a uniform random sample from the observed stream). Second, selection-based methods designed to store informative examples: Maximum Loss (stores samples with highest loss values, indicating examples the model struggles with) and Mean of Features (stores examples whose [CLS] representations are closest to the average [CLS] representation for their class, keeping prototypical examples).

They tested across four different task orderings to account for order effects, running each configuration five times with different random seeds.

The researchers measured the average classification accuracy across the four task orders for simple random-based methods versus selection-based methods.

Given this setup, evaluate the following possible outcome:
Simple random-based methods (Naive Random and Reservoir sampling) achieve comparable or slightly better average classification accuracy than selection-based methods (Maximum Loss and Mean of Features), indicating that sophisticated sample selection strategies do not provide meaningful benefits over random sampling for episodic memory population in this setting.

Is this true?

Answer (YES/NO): YES